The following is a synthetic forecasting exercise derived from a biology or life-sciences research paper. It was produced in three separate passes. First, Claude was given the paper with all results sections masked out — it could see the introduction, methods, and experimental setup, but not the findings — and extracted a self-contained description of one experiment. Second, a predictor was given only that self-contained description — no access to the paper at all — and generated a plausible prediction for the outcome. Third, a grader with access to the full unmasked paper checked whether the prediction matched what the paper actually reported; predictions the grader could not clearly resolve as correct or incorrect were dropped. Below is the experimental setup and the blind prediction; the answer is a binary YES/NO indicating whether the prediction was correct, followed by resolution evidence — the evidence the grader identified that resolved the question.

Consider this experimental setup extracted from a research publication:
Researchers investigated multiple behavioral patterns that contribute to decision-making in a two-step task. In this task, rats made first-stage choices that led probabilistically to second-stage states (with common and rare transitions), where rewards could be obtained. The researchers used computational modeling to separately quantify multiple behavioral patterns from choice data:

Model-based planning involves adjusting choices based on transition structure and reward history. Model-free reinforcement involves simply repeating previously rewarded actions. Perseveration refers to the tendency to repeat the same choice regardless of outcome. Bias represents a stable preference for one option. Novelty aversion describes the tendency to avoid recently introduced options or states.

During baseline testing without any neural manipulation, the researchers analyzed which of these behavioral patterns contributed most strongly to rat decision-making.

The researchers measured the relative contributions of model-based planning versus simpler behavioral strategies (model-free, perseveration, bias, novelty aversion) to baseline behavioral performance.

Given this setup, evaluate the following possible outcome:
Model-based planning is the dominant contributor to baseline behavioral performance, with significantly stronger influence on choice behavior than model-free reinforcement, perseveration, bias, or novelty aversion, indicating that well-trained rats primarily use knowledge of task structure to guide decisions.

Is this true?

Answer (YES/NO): YES